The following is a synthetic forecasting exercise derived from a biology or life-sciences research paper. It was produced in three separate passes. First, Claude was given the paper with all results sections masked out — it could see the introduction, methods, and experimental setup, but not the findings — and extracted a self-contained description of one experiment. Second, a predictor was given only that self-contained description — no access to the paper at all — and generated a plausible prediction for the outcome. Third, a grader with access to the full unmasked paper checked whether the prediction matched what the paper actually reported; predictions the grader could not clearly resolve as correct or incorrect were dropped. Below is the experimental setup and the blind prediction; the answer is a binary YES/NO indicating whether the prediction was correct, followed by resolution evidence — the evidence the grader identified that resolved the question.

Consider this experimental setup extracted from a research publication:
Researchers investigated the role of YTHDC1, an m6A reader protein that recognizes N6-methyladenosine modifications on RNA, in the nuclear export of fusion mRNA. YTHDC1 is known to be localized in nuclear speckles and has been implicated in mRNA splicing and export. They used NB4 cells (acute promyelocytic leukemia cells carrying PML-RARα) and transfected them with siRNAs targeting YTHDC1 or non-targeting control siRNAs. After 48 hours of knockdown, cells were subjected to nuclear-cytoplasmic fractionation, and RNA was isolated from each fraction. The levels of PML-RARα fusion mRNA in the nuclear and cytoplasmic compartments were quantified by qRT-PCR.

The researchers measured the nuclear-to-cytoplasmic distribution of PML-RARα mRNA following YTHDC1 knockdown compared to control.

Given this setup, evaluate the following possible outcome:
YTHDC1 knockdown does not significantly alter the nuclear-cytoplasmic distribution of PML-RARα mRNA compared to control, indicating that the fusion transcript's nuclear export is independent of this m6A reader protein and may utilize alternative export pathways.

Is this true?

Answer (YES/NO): NO